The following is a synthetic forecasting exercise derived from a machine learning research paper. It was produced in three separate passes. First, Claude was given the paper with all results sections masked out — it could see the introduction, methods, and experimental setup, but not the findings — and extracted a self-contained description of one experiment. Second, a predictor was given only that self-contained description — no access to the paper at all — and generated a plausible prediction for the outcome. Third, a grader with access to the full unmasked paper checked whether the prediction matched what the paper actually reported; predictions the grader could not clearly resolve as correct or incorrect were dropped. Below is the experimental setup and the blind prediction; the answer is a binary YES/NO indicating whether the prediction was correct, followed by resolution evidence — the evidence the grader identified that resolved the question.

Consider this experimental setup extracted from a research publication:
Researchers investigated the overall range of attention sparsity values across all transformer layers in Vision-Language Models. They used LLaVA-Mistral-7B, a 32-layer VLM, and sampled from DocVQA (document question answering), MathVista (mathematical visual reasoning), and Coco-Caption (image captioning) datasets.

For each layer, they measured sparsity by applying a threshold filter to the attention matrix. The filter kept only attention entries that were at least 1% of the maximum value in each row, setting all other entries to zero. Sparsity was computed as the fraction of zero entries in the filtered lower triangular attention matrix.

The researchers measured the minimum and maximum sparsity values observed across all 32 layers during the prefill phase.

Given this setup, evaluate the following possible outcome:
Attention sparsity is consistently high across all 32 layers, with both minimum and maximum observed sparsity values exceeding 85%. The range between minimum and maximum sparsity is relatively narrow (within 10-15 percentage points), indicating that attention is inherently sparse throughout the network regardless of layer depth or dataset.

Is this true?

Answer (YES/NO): NO